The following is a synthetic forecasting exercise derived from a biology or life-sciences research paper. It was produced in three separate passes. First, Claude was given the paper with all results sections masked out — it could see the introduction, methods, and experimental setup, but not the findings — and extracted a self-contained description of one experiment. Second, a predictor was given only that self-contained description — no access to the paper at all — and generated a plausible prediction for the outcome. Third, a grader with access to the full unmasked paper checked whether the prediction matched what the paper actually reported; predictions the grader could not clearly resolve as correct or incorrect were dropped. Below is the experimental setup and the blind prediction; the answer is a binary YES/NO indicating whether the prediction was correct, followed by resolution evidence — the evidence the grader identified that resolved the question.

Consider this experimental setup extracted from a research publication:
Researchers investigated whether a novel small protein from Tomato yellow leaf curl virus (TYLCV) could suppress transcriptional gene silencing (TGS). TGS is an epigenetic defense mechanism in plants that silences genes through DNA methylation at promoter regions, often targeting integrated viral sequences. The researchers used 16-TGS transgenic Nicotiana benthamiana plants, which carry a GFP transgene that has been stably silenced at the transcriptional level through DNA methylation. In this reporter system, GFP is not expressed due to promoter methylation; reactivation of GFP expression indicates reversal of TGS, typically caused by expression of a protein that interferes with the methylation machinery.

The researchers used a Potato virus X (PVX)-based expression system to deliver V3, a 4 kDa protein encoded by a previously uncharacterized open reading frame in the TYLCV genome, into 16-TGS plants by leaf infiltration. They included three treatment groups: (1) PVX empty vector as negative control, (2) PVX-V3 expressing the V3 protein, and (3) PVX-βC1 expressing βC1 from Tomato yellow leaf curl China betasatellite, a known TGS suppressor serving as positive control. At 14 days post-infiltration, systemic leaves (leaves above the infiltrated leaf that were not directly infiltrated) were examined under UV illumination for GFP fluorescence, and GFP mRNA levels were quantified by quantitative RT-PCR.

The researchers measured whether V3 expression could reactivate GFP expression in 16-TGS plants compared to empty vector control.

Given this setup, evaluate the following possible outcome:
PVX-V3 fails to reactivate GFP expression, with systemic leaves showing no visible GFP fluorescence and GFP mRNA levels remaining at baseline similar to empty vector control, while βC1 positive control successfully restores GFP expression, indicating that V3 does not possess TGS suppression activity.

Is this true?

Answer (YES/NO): NO